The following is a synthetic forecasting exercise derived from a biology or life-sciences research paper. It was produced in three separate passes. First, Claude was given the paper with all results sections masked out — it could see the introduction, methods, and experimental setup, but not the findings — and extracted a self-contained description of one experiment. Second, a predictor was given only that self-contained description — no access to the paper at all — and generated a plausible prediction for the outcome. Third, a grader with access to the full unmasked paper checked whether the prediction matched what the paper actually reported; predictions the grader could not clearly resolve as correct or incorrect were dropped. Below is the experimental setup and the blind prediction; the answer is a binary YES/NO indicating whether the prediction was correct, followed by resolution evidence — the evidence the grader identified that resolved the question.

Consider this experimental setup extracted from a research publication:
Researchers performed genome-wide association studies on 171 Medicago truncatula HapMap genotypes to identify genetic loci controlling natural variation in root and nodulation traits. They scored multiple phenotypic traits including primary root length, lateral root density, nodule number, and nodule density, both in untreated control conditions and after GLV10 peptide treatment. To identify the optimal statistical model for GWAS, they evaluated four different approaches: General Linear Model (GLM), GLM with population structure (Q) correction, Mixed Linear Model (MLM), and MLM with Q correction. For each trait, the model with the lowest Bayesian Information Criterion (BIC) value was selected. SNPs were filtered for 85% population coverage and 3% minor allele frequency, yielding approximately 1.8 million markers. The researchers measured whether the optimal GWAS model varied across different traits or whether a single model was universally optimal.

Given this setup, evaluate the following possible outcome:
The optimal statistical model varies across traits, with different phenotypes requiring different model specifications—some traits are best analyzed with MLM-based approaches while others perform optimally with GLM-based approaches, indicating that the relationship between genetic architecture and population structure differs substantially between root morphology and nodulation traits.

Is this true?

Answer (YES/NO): NO